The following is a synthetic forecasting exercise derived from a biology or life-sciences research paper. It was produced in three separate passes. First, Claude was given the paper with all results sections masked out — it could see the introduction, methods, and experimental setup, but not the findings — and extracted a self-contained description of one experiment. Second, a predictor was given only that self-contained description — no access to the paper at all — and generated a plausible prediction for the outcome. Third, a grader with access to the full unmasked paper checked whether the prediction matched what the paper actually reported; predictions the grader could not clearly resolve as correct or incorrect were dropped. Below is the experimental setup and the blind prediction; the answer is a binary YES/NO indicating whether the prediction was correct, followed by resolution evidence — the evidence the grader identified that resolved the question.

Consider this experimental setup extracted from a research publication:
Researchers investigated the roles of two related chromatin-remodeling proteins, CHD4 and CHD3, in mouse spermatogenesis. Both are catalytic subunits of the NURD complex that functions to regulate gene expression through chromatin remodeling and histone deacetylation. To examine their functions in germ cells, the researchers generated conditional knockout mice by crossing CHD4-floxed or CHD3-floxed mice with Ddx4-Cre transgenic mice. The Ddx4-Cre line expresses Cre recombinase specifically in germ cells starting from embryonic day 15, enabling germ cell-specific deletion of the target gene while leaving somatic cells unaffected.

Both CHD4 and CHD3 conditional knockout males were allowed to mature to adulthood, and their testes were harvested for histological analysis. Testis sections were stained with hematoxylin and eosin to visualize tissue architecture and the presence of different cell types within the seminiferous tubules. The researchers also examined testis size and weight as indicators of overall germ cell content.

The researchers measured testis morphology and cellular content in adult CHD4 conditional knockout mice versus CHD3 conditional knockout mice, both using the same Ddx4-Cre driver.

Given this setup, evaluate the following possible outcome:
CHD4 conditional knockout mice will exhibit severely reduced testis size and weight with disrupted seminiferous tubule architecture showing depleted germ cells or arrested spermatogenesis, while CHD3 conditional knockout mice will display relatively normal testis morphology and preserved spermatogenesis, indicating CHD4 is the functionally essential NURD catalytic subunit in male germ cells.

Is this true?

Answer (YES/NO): YES